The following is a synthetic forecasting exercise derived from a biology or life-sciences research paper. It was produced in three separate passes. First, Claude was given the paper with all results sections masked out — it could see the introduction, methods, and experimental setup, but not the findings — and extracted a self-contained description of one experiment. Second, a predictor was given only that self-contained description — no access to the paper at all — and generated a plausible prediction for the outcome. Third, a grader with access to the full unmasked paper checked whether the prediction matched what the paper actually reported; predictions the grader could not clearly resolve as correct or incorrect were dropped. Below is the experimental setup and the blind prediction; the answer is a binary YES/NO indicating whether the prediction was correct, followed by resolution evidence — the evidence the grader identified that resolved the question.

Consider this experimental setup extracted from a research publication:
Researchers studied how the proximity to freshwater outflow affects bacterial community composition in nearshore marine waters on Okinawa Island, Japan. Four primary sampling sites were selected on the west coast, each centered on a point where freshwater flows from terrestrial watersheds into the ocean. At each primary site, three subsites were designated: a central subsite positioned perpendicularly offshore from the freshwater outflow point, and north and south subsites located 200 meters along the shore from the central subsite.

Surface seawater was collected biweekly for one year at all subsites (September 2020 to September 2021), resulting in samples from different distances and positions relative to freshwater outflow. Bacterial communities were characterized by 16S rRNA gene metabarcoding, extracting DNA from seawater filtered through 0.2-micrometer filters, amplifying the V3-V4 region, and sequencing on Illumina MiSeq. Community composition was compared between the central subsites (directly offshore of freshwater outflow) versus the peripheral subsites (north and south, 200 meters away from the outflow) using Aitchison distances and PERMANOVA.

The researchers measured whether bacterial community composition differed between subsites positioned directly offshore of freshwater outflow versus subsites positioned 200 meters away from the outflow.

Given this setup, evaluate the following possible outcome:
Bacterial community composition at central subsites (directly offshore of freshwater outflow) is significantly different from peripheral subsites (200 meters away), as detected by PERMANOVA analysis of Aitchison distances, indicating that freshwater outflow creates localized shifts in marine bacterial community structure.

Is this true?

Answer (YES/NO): NO